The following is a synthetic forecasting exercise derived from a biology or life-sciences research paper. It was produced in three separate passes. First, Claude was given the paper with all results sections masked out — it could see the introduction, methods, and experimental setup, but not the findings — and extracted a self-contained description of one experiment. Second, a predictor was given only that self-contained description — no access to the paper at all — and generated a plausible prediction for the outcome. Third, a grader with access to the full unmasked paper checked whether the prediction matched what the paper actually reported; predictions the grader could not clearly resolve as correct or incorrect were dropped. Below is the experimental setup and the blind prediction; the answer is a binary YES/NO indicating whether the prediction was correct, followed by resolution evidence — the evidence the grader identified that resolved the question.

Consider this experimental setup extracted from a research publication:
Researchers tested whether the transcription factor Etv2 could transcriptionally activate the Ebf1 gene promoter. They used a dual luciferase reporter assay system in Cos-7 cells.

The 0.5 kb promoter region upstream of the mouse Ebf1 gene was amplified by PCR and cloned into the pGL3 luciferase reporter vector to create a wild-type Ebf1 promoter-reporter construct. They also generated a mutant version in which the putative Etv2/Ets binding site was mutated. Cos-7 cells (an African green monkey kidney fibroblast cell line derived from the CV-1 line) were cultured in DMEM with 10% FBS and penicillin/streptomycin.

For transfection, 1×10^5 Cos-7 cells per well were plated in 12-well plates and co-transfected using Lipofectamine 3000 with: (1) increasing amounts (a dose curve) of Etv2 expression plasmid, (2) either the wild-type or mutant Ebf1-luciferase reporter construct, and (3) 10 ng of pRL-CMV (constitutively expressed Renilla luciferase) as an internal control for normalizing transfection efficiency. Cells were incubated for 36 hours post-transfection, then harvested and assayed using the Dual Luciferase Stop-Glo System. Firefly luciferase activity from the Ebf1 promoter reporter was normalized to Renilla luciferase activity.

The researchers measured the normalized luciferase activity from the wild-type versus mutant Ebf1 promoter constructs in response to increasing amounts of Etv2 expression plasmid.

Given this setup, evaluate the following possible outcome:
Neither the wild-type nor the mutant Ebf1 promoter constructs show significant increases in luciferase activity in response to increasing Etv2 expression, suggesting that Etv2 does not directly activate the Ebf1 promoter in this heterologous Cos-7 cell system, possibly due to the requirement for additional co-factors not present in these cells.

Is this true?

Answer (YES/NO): NO